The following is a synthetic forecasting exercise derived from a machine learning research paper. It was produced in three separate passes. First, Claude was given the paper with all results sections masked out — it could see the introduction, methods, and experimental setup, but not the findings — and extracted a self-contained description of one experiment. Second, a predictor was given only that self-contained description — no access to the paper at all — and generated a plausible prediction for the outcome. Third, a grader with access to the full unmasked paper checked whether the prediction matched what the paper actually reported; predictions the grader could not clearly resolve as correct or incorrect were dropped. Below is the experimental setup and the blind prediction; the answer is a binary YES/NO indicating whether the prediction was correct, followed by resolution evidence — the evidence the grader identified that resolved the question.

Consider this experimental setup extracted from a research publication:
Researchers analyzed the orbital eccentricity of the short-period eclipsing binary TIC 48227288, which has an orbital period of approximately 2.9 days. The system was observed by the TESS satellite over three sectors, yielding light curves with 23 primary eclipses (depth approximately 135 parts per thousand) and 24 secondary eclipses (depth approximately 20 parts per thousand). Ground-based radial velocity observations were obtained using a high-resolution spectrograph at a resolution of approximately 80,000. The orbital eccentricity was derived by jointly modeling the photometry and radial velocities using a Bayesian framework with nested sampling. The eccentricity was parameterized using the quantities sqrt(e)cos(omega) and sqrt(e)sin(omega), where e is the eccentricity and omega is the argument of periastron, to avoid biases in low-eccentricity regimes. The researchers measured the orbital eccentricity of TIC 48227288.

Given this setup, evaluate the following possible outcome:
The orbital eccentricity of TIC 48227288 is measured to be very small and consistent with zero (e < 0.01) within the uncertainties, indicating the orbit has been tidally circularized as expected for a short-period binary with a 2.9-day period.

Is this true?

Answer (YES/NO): NO